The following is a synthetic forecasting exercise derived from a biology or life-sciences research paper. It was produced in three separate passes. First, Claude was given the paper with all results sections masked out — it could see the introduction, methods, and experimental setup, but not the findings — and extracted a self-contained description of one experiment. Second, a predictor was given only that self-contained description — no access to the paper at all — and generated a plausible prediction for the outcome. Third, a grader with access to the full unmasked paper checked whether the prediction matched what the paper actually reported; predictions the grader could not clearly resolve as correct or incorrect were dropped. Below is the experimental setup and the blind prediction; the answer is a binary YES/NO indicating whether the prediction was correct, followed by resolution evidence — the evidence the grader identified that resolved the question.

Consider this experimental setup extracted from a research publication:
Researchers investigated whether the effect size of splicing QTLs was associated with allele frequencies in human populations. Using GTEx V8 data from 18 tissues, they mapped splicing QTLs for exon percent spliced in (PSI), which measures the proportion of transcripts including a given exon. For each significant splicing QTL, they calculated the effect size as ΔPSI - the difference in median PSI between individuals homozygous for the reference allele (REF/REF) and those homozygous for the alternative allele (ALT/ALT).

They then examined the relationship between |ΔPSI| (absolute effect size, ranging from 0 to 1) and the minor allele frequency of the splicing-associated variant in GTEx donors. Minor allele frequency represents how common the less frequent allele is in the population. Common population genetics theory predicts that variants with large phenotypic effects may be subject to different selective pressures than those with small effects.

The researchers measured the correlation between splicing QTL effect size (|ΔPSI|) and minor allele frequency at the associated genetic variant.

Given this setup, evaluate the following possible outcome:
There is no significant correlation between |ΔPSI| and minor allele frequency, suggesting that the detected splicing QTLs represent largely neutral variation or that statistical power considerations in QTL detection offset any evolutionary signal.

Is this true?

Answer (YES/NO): NO